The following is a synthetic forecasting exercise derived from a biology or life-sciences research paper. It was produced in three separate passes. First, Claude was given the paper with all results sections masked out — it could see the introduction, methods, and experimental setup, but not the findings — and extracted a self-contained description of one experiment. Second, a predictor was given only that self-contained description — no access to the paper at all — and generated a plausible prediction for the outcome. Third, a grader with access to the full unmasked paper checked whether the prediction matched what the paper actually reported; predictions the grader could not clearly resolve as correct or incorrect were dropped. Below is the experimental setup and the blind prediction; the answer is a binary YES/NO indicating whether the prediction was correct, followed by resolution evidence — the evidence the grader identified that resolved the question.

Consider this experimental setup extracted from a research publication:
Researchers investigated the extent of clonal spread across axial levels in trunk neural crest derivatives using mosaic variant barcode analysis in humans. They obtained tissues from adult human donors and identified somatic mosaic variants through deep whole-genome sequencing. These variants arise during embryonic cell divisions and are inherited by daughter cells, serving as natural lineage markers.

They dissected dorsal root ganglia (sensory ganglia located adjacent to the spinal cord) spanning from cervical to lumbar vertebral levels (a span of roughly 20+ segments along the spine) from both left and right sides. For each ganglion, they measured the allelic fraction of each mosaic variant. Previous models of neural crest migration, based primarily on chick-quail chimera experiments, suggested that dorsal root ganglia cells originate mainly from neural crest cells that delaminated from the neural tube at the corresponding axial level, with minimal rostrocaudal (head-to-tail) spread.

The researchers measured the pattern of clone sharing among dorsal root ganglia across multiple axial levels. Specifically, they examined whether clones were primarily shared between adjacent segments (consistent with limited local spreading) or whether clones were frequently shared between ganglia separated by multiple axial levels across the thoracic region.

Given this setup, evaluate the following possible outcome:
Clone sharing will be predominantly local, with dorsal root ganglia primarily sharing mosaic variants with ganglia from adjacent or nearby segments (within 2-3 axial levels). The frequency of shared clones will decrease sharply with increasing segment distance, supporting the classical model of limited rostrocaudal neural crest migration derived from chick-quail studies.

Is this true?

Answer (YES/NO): NO